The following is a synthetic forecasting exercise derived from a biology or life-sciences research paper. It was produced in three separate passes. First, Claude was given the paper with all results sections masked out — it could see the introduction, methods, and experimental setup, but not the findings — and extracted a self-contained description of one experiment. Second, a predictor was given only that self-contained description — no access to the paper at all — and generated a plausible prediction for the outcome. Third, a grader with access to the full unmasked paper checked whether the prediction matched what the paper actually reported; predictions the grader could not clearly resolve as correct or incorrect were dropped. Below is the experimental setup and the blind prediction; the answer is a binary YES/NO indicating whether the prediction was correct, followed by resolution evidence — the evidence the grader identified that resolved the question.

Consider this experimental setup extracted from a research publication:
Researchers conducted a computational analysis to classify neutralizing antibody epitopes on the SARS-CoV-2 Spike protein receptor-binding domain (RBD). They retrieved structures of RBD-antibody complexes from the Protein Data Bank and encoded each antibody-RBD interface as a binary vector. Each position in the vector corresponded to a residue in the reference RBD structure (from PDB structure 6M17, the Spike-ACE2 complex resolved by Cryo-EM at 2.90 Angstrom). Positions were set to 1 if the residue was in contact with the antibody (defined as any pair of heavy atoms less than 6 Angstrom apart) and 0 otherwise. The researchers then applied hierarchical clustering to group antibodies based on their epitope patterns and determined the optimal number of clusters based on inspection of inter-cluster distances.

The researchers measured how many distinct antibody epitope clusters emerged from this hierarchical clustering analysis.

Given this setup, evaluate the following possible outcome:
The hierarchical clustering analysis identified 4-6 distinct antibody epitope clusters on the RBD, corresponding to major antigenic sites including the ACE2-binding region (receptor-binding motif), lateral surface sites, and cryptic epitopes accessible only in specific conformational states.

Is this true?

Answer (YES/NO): YES